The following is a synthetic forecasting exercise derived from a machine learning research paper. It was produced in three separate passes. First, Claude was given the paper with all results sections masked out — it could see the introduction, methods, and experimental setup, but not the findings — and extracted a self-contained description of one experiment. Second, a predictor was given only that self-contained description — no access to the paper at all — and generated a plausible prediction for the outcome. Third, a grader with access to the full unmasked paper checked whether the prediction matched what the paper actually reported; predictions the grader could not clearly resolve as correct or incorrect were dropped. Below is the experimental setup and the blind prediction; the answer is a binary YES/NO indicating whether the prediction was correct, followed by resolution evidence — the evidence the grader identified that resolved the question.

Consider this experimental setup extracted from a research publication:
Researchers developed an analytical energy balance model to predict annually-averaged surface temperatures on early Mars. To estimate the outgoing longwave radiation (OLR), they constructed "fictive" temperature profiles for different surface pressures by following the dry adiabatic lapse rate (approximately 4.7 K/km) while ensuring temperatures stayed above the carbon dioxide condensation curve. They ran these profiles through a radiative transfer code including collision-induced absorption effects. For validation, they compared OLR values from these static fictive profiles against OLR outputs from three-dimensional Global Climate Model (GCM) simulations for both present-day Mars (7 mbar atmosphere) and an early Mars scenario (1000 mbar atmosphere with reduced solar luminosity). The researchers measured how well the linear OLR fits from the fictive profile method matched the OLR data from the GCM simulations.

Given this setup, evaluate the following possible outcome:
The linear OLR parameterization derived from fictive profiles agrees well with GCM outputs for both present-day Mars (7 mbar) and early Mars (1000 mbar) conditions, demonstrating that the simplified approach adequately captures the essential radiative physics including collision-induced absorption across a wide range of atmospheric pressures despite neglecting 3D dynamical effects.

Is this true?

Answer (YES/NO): YES